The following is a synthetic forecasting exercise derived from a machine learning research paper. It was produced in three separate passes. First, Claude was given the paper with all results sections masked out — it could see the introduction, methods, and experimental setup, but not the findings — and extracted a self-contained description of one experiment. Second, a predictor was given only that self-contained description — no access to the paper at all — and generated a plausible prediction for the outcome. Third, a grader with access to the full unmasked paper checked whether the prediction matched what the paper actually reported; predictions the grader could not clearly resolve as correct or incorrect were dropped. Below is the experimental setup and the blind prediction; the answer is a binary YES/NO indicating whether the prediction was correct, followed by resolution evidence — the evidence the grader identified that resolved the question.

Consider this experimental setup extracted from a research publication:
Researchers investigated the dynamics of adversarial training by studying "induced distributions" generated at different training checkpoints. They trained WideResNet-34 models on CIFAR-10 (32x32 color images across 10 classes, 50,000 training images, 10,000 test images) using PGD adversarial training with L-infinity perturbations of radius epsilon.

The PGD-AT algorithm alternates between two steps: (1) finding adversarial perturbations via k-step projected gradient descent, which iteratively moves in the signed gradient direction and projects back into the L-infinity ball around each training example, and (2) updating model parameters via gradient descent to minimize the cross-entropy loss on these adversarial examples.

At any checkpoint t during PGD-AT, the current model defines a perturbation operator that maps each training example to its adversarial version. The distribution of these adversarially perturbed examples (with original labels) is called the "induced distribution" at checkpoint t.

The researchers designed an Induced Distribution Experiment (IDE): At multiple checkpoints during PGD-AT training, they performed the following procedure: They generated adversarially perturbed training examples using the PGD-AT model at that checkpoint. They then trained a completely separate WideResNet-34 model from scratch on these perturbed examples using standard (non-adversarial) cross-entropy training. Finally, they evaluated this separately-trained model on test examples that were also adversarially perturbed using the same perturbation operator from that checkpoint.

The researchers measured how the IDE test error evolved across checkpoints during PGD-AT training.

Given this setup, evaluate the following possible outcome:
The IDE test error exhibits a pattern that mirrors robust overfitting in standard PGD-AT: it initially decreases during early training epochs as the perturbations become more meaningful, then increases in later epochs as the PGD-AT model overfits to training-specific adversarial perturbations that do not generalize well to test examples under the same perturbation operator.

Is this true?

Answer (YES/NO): NO